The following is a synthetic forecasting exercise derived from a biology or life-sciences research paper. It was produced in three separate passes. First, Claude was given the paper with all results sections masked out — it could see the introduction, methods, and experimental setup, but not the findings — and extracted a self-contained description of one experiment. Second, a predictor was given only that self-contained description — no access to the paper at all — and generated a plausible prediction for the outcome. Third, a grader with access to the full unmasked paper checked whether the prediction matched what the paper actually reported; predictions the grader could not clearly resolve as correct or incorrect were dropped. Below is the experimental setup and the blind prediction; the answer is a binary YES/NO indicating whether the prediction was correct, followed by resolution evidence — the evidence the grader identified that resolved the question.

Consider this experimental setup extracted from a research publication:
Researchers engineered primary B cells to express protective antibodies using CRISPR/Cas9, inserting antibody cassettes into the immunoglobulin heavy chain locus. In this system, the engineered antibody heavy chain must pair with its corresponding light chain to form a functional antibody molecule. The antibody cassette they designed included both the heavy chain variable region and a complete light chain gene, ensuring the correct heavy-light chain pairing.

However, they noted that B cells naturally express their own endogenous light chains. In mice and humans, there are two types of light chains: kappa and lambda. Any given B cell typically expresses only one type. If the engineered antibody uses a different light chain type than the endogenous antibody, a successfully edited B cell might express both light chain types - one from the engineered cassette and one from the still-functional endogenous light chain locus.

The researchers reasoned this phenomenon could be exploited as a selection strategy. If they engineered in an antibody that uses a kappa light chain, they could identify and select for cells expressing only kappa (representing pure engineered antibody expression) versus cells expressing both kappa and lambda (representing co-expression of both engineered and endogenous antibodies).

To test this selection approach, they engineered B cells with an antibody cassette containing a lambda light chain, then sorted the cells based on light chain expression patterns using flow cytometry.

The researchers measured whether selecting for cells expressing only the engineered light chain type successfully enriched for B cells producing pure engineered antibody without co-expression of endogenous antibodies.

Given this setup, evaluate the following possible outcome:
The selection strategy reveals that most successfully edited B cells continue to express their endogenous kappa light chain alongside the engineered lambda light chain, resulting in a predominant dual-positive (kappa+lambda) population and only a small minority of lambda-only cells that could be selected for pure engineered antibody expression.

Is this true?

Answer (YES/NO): NO